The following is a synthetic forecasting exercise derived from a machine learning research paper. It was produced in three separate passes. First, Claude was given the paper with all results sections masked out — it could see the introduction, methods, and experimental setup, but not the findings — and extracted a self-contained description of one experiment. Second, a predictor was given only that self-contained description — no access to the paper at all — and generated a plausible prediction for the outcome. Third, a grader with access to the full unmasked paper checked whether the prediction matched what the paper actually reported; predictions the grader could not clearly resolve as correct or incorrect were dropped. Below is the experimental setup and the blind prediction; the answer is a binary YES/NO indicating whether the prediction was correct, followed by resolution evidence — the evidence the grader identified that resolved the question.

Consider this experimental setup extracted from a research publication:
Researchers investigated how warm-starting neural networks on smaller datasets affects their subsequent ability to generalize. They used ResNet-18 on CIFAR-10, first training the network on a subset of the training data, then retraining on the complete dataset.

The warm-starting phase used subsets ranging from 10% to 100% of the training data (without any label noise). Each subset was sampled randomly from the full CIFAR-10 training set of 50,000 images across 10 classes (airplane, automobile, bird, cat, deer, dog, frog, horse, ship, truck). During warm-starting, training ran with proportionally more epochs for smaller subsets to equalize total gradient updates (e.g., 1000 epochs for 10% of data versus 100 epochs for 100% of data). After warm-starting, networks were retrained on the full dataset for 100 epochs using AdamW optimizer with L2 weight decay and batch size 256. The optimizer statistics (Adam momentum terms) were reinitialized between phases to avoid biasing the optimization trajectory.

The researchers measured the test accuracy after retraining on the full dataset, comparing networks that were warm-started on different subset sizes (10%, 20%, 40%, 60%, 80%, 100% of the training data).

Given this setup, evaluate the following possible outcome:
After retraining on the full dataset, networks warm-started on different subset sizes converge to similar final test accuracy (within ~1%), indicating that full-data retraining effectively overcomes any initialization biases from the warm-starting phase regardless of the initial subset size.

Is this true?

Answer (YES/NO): NO